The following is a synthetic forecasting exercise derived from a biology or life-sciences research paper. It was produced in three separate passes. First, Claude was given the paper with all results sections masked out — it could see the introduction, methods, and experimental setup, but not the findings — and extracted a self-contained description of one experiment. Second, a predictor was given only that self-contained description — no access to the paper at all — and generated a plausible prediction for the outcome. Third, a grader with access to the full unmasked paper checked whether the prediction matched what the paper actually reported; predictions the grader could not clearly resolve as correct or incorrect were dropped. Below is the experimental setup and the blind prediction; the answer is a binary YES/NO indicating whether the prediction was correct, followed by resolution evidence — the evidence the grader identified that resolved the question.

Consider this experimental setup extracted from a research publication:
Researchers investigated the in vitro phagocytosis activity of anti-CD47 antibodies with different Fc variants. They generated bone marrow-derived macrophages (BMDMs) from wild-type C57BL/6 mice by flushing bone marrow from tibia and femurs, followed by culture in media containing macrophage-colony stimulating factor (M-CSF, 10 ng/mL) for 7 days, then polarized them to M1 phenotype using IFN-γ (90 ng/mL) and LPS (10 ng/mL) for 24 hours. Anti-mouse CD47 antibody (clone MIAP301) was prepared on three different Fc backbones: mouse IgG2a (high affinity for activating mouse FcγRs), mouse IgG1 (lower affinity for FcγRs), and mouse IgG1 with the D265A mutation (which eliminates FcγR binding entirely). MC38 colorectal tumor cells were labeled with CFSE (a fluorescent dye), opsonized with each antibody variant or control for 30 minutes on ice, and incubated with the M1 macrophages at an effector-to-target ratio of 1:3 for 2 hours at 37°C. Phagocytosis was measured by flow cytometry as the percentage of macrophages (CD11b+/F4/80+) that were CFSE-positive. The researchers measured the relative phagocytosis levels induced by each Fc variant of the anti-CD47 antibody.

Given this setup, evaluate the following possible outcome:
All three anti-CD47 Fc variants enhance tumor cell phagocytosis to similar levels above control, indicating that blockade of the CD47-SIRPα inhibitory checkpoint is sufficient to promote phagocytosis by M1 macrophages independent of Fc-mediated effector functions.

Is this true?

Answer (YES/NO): NO